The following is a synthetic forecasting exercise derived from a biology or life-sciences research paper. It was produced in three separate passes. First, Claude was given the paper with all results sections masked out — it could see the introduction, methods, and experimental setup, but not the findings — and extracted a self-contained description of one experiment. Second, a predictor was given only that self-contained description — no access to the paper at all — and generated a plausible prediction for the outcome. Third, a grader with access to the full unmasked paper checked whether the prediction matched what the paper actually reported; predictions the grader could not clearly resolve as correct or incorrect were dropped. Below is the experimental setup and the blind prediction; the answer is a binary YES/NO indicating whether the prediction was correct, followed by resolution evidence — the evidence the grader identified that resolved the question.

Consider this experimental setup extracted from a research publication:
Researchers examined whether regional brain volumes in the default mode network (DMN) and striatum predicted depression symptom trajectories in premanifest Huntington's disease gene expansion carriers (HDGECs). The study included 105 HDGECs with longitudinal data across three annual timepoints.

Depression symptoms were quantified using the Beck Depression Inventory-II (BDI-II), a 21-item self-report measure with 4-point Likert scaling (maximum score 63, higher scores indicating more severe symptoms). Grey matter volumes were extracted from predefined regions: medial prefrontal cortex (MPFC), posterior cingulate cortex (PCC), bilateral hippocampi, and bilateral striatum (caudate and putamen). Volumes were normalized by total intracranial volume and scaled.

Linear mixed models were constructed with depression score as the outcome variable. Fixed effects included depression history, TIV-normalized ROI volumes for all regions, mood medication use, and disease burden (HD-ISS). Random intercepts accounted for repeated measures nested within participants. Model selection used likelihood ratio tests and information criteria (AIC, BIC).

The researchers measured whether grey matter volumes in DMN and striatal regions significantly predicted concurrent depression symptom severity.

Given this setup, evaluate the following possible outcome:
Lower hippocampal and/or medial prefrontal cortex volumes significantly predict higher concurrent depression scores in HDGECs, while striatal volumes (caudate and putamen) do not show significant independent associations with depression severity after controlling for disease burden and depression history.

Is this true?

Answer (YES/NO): NO